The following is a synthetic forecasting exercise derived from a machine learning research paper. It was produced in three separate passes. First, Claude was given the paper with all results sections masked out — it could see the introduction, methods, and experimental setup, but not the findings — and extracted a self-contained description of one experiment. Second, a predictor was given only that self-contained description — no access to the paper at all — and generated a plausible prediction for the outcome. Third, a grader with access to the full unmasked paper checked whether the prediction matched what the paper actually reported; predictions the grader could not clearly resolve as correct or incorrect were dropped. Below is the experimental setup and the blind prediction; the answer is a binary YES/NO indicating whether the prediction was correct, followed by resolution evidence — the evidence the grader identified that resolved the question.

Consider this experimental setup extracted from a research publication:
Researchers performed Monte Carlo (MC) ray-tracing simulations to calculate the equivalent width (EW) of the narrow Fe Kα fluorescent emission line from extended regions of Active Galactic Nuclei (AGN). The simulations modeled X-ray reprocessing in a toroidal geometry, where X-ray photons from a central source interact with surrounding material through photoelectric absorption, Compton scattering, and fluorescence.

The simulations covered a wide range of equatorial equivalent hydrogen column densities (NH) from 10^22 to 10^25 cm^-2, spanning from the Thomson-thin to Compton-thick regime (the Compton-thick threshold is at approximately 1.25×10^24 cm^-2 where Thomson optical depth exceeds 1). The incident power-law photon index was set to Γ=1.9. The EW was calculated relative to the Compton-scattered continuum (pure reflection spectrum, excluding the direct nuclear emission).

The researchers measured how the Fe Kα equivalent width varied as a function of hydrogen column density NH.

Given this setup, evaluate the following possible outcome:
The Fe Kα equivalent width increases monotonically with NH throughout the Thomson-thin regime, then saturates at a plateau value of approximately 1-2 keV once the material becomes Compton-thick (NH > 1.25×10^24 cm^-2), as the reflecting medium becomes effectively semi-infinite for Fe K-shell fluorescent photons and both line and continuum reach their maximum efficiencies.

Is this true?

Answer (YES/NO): NO